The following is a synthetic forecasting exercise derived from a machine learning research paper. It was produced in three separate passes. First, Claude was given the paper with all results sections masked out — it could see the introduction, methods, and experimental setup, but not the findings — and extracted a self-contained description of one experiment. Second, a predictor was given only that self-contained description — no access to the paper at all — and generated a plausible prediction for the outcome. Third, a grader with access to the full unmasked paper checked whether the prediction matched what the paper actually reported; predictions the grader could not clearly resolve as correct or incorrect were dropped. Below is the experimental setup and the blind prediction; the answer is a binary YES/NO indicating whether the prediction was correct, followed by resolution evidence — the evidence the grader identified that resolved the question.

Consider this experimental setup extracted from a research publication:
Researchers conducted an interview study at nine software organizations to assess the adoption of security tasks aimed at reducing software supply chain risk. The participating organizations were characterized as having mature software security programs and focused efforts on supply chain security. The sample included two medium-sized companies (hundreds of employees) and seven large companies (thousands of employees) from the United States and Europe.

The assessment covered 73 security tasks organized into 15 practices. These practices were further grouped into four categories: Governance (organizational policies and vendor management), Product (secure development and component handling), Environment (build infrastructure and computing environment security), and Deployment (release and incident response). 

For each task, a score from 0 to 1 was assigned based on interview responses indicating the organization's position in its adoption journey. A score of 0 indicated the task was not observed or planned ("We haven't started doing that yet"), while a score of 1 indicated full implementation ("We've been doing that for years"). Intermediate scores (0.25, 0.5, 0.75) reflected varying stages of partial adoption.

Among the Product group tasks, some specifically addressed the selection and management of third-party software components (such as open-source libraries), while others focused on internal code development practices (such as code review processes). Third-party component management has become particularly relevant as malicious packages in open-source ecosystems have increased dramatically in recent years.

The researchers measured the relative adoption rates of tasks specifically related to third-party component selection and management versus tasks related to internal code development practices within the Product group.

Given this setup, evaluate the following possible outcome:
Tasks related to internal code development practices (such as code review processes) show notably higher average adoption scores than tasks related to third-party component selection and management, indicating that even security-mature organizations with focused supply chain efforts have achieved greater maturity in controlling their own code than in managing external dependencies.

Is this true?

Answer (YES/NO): YES